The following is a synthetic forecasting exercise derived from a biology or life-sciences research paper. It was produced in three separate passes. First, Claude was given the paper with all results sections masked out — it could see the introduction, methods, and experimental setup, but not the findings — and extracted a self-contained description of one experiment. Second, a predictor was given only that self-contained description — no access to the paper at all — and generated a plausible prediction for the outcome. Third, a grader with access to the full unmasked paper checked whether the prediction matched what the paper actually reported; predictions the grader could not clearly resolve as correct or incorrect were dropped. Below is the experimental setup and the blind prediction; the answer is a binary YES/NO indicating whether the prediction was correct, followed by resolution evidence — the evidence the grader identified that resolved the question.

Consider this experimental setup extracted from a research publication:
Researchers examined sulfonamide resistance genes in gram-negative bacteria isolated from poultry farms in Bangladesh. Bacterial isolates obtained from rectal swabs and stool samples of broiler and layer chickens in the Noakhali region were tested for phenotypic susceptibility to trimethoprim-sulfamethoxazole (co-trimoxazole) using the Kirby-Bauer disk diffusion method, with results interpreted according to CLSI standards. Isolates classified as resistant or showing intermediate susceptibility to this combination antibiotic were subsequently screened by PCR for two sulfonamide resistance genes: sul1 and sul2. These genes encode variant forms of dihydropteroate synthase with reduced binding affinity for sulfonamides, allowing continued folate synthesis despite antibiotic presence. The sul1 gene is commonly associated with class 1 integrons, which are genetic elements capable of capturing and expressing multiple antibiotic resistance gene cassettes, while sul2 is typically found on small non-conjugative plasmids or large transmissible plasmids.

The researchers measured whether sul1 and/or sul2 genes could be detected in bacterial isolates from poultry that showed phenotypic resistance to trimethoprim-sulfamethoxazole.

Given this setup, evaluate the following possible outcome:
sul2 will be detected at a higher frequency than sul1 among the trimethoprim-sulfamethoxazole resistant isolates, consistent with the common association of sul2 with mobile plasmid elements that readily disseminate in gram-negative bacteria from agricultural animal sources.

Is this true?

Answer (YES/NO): NO